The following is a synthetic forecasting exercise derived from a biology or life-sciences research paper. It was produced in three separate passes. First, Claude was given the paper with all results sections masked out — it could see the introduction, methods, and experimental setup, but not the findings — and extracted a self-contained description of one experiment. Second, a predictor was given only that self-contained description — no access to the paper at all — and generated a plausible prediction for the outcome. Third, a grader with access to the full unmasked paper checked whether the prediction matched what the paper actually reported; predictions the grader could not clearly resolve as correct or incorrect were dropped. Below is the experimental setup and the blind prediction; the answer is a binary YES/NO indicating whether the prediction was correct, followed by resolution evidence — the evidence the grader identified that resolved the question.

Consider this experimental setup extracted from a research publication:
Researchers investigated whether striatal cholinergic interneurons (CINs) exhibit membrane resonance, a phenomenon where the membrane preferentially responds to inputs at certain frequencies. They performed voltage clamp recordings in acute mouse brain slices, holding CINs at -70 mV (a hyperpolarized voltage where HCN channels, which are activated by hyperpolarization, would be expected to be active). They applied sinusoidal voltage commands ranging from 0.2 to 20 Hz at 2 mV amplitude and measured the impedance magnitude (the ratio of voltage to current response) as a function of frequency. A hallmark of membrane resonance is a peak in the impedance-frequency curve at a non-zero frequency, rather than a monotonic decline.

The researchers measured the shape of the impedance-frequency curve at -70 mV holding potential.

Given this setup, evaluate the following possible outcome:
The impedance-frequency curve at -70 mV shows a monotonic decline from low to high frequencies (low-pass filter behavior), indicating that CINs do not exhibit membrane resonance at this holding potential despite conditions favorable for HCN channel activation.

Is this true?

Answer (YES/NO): NO